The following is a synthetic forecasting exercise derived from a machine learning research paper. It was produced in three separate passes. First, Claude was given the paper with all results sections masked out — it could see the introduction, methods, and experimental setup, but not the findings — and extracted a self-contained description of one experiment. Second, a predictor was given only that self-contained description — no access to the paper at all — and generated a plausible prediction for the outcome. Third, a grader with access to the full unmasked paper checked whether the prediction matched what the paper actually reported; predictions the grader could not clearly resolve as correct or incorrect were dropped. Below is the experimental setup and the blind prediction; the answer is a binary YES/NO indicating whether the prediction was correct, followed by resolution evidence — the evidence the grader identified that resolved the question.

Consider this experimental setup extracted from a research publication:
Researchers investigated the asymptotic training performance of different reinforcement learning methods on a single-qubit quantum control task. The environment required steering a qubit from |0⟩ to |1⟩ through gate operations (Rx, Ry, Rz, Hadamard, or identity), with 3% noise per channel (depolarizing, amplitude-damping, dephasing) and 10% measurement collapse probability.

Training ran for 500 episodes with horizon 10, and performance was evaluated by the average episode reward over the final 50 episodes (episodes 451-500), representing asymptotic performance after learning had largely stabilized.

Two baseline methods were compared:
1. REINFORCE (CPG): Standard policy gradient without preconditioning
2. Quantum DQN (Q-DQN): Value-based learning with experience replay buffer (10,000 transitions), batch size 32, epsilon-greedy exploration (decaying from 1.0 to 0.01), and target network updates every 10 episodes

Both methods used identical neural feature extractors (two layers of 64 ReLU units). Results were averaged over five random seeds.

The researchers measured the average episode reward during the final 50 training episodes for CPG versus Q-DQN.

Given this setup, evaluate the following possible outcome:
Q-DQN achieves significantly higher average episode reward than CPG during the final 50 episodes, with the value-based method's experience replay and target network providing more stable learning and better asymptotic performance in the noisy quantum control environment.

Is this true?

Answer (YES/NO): NO